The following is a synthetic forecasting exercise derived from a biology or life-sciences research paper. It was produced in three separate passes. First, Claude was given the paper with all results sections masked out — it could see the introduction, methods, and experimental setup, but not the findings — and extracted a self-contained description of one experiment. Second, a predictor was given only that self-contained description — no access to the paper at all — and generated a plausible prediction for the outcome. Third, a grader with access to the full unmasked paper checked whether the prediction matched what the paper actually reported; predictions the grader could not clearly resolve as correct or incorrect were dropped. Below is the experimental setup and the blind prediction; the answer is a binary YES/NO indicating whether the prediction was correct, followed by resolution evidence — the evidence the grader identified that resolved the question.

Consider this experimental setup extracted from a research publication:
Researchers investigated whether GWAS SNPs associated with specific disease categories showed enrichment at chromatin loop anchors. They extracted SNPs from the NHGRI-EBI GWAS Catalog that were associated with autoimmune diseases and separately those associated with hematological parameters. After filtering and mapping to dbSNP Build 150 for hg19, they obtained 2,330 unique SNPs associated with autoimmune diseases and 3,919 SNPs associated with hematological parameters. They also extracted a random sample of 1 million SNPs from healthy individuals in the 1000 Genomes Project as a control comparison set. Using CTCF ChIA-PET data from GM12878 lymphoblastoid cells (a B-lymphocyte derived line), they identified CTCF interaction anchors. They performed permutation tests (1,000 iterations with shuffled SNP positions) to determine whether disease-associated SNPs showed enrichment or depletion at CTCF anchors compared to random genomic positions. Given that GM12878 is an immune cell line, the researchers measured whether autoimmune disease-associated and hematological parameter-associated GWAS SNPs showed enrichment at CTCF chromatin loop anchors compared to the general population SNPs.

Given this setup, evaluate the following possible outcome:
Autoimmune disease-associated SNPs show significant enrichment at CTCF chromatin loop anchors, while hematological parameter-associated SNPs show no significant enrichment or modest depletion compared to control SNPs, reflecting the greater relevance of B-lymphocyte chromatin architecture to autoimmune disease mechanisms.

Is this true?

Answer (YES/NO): NO